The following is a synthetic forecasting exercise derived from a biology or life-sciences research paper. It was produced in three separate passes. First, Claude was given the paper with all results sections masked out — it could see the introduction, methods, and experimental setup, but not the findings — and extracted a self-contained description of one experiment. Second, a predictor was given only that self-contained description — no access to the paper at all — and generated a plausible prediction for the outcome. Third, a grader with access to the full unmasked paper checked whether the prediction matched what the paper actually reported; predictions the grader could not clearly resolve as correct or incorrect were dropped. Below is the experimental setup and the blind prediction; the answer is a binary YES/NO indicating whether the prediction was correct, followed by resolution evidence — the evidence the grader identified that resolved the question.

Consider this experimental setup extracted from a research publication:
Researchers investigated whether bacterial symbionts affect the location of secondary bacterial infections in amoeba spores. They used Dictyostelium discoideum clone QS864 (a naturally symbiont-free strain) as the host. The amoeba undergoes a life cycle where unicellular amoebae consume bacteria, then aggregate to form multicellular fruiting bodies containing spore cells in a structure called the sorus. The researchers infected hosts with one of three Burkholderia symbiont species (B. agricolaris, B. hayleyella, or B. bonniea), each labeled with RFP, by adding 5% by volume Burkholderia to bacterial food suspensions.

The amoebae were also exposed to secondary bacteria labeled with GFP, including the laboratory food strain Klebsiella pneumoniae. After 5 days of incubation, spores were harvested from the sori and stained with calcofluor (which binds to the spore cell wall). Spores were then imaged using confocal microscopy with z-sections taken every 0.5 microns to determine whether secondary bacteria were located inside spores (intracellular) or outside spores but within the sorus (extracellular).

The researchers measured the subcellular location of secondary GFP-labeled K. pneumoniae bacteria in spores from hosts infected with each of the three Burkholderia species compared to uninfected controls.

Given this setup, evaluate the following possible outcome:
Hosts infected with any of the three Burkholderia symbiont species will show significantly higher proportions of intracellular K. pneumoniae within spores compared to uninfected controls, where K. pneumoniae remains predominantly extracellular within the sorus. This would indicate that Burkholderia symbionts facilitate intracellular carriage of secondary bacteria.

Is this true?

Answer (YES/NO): NO